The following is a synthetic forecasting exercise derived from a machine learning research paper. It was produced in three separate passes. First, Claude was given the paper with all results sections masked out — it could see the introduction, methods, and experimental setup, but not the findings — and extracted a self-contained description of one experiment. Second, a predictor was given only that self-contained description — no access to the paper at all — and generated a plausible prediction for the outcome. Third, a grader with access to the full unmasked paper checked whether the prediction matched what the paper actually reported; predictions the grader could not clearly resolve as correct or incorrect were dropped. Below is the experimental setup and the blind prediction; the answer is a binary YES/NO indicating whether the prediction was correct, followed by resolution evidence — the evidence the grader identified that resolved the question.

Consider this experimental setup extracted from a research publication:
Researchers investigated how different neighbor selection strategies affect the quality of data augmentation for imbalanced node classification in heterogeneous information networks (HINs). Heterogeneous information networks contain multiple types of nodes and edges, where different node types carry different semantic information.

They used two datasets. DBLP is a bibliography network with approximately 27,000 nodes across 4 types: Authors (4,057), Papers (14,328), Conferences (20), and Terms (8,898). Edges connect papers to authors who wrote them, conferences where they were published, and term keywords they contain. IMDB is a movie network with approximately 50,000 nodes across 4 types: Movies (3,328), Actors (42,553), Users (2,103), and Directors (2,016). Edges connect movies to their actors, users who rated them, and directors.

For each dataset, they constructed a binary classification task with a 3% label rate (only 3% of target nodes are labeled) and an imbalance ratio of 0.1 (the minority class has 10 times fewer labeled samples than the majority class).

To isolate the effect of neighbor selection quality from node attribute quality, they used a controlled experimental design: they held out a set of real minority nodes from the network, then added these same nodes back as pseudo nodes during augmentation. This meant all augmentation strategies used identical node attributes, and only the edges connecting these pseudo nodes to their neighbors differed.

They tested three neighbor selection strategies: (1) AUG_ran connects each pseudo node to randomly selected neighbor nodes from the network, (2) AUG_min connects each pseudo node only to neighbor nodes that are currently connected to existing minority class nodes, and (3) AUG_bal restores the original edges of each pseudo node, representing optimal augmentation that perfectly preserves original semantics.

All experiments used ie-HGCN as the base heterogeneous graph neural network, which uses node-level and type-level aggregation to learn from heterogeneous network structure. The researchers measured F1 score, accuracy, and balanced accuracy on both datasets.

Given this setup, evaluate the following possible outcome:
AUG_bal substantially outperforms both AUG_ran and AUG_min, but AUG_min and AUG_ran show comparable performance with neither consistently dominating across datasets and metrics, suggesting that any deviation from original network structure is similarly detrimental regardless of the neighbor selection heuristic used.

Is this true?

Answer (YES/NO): YES